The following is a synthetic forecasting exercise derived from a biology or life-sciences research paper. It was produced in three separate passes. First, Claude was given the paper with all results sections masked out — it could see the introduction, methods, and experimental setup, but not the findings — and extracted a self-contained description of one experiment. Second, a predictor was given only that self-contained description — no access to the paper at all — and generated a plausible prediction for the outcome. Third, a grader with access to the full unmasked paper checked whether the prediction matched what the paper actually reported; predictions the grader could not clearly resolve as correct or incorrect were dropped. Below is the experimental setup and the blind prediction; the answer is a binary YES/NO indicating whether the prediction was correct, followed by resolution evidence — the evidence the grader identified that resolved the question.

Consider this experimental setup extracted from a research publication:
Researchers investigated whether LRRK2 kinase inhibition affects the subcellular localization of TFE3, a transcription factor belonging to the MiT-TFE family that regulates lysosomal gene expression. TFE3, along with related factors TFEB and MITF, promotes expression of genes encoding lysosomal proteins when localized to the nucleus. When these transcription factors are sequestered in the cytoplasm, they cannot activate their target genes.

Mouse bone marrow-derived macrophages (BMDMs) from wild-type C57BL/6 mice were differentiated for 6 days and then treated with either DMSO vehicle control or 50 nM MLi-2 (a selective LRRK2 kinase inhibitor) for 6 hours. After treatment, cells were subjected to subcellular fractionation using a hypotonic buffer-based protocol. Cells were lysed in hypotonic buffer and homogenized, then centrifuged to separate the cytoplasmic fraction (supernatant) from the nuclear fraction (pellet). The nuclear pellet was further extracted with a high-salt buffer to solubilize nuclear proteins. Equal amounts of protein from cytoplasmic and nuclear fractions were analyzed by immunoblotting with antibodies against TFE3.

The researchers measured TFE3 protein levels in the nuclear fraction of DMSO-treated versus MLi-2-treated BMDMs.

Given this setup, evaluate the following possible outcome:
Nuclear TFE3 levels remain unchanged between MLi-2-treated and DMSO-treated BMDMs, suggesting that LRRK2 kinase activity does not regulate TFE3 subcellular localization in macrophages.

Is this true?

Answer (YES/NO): NO